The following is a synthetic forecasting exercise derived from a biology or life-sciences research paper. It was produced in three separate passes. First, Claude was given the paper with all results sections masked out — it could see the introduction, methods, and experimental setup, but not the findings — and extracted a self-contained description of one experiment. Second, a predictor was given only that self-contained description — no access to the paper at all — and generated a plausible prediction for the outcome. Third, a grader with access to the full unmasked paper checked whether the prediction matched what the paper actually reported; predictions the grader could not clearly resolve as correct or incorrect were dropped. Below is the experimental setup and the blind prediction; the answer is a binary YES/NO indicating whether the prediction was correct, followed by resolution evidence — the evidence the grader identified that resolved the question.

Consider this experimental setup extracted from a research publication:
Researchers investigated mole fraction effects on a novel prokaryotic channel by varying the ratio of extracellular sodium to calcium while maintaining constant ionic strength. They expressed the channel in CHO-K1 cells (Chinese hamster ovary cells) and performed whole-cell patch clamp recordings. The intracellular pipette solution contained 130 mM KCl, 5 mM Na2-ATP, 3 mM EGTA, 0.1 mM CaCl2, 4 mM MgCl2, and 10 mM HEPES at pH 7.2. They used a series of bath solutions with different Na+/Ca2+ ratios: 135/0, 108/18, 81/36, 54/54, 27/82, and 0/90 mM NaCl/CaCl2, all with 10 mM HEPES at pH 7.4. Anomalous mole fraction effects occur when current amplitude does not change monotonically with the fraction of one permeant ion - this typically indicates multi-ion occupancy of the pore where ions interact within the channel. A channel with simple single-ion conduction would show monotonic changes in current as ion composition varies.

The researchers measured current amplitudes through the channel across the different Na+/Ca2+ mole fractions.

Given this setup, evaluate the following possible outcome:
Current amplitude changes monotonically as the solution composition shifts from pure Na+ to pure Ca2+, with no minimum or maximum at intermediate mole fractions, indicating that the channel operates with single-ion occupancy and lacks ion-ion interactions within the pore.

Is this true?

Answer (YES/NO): YES